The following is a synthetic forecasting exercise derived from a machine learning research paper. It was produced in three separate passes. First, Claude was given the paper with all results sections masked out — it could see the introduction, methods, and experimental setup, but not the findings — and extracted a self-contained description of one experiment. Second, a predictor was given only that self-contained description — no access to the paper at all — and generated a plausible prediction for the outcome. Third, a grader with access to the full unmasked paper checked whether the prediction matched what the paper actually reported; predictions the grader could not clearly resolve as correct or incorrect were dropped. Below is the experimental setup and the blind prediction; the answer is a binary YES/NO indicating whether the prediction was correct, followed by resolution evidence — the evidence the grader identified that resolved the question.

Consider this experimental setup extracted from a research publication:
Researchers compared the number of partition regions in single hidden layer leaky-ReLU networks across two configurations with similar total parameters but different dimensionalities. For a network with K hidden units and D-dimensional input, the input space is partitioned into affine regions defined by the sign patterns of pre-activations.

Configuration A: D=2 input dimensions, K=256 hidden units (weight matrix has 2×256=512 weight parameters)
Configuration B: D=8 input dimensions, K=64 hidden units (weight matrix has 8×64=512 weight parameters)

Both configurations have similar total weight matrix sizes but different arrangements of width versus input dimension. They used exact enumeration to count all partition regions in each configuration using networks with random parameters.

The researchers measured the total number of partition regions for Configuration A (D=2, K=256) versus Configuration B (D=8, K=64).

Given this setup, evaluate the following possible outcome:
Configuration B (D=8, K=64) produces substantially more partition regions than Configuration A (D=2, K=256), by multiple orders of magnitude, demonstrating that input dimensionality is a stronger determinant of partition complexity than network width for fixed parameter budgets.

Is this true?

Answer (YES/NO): NO